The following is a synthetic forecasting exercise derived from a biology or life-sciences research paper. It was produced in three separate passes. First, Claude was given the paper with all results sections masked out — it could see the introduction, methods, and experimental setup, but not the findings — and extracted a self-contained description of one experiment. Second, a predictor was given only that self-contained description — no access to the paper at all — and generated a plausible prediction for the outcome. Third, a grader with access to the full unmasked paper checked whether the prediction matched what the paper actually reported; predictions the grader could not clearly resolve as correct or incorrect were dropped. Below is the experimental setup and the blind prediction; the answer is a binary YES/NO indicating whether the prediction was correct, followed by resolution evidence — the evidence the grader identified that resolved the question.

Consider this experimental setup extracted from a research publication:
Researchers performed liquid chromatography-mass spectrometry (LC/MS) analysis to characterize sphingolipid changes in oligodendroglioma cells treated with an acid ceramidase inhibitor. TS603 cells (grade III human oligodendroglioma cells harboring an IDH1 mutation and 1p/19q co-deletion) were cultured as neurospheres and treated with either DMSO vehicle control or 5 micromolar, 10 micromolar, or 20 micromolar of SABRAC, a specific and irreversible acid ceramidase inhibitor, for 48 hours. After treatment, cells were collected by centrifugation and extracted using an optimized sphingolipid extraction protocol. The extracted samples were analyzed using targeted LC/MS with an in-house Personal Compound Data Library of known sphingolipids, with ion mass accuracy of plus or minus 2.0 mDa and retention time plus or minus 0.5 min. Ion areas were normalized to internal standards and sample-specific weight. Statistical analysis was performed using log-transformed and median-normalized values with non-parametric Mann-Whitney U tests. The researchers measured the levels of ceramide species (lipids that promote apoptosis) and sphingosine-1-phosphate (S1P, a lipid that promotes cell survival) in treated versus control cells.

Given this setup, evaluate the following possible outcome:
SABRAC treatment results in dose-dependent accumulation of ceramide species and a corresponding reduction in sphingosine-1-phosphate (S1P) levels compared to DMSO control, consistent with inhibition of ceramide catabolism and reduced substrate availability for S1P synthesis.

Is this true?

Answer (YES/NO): NO